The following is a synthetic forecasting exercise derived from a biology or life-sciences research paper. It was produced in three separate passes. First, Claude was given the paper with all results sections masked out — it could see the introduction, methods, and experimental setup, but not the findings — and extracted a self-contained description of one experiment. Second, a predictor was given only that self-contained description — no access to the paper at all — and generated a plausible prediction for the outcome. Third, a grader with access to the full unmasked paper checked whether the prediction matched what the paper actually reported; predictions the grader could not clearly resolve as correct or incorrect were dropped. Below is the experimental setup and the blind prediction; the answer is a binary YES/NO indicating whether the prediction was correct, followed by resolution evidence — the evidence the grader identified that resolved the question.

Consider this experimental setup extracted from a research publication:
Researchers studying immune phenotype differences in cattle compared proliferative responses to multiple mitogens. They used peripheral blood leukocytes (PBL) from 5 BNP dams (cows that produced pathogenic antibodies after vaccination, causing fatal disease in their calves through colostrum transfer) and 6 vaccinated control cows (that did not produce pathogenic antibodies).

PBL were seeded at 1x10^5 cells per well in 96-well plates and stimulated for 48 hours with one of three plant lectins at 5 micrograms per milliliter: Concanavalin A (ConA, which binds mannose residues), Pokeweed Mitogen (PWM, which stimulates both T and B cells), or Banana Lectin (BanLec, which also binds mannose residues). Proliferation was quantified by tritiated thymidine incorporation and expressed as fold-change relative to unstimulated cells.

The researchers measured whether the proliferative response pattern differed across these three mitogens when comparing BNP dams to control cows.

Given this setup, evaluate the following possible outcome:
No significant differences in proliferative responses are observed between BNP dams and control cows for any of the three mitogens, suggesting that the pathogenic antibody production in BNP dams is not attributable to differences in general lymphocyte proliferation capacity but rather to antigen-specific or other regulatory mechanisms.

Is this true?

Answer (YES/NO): NO